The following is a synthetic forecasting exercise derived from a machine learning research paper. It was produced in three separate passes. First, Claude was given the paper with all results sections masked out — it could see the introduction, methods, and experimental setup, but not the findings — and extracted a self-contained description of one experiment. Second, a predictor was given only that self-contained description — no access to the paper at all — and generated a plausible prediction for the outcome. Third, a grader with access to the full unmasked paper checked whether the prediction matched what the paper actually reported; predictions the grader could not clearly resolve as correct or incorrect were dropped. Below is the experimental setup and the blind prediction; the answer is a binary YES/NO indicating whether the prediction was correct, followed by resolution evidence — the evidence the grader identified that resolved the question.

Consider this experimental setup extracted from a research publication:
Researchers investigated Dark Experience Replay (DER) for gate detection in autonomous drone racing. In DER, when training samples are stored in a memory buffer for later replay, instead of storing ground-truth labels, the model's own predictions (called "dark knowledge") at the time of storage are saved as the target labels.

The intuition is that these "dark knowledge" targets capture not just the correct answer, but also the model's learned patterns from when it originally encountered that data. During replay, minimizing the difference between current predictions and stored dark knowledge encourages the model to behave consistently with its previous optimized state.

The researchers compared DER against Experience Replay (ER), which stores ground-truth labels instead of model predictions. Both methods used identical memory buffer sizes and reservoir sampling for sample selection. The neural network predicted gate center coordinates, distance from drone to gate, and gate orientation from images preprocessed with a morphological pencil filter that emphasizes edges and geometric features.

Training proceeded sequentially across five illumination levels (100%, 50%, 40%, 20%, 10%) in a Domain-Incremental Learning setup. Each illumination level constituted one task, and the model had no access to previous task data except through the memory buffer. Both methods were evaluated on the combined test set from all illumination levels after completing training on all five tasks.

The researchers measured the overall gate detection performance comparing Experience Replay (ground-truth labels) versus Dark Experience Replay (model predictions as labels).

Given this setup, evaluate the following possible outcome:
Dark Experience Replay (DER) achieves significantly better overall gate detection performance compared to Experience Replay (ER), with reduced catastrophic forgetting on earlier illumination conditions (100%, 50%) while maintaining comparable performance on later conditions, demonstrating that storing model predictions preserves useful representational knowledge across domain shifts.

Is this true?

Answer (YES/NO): NO